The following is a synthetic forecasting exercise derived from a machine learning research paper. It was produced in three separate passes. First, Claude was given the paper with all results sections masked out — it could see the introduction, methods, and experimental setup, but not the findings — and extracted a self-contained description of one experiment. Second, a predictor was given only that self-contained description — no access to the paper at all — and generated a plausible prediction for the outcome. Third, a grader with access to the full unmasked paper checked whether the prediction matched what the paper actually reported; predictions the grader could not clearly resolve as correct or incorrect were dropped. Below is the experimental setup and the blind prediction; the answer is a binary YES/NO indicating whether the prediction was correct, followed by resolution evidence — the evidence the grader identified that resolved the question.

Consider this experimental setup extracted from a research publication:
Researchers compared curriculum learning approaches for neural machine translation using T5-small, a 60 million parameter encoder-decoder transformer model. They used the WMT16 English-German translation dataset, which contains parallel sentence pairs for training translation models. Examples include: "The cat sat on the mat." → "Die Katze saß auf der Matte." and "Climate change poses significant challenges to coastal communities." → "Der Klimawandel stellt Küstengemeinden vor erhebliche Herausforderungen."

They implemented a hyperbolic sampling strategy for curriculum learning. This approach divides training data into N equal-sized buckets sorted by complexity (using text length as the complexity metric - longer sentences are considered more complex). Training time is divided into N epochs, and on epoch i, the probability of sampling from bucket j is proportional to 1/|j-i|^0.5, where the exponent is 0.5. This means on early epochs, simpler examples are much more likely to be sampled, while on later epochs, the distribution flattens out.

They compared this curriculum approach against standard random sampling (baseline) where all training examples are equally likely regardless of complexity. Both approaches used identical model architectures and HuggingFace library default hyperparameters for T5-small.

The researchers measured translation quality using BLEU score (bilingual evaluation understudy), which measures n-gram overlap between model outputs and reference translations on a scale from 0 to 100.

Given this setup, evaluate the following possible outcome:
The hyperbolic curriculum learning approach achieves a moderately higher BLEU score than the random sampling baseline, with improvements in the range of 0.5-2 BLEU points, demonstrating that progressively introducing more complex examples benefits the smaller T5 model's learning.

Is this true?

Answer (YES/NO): NO